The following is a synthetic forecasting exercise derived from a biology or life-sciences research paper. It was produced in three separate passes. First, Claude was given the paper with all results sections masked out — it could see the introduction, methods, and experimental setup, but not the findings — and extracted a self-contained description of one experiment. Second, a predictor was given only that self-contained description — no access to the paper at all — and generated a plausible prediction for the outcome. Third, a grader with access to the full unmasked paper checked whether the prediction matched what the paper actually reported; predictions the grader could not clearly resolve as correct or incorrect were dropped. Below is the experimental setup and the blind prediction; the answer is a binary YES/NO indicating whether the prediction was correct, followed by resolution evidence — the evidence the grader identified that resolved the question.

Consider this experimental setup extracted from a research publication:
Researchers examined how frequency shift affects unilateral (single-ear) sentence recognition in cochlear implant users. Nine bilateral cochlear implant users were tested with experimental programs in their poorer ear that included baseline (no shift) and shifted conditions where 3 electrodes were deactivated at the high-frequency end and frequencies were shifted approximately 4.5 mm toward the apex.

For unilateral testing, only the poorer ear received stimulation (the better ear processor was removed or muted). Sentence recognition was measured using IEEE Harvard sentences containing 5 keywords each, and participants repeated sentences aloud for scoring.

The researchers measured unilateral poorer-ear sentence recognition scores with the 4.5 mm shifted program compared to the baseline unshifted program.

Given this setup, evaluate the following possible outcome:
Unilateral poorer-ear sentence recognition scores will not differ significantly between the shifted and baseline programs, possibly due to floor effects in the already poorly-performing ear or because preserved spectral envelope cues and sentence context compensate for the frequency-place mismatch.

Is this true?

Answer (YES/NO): NO